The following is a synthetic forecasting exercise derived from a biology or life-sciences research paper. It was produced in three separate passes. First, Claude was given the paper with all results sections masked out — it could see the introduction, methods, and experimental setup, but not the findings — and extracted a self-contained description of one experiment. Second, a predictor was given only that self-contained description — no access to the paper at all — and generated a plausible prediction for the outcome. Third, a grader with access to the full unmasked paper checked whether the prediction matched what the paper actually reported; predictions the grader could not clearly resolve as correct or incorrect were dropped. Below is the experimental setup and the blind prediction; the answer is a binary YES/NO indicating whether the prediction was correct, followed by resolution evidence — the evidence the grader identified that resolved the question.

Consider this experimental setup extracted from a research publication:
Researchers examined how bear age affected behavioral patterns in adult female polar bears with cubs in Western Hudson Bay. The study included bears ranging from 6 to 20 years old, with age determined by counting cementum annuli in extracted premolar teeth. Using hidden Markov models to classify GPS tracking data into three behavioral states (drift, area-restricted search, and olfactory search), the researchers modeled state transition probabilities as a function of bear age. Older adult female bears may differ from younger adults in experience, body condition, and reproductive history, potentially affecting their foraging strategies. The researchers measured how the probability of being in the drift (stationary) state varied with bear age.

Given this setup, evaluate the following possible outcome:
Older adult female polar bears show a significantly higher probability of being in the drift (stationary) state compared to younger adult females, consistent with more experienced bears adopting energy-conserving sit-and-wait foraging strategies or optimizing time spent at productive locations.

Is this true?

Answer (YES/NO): NO